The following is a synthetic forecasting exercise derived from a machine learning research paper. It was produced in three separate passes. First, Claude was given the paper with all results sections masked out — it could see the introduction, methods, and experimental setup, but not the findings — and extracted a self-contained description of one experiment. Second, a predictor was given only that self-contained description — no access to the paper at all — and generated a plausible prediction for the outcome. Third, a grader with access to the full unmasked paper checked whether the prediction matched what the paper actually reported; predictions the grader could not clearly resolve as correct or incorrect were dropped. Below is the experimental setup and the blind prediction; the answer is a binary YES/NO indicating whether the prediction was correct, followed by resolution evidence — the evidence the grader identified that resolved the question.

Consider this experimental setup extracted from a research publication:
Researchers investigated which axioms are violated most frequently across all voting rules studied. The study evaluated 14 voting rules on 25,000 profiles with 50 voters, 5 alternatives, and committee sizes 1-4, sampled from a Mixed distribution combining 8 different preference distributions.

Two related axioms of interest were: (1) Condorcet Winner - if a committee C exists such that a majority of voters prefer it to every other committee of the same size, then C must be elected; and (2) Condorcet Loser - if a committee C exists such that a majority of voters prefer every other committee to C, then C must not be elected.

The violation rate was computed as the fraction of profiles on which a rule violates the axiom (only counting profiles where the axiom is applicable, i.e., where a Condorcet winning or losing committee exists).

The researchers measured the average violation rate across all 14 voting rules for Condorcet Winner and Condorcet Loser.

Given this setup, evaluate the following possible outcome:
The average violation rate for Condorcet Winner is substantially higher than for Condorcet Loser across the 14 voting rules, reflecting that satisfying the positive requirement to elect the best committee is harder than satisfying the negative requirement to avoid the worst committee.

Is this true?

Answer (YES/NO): YES